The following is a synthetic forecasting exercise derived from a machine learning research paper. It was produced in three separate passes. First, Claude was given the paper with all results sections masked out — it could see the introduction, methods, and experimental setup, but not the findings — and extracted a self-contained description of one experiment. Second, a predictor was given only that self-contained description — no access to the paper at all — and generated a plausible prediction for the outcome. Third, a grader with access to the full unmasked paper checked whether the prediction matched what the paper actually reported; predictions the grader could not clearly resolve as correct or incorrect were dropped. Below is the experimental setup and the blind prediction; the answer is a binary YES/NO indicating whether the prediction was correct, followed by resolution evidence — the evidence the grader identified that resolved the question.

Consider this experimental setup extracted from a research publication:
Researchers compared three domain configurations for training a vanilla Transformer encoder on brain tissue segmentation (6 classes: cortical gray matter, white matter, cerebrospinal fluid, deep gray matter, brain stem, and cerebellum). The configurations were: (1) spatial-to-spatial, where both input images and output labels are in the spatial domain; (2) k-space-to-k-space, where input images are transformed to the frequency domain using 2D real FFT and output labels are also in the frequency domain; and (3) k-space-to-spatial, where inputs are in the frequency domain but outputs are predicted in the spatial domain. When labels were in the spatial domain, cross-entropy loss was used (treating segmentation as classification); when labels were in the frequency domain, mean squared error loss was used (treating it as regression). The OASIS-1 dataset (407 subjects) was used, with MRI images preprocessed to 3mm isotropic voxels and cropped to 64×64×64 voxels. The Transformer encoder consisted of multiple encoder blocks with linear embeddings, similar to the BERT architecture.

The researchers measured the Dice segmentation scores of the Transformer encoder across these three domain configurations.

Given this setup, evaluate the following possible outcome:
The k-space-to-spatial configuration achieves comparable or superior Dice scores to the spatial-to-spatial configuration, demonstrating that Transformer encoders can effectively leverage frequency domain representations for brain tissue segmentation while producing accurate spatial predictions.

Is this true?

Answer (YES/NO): YES